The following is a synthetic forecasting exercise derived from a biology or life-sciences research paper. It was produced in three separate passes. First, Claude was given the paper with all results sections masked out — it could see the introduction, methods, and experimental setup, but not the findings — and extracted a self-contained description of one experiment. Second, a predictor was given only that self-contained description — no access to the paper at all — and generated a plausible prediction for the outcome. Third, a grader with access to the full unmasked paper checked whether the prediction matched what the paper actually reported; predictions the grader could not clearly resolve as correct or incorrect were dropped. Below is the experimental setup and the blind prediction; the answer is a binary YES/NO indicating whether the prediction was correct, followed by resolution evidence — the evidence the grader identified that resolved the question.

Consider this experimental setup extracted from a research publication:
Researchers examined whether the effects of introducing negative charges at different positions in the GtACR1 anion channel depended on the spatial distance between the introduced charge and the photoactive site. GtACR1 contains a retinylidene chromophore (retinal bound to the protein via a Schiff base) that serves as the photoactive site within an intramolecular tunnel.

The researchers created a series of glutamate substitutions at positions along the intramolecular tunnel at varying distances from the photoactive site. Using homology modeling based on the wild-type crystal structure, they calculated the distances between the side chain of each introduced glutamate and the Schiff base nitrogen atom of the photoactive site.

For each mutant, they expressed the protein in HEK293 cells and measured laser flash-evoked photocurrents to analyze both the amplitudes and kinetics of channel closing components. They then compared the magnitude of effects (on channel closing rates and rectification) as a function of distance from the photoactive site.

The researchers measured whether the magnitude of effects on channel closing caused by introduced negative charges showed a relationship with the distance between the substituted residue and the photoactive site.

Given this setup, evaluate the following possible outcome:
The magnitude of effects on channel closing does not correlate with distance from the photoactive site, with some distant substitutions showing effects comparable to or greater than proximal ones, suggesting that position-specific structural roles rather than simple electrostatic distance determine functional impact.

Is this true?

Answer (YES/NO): NO